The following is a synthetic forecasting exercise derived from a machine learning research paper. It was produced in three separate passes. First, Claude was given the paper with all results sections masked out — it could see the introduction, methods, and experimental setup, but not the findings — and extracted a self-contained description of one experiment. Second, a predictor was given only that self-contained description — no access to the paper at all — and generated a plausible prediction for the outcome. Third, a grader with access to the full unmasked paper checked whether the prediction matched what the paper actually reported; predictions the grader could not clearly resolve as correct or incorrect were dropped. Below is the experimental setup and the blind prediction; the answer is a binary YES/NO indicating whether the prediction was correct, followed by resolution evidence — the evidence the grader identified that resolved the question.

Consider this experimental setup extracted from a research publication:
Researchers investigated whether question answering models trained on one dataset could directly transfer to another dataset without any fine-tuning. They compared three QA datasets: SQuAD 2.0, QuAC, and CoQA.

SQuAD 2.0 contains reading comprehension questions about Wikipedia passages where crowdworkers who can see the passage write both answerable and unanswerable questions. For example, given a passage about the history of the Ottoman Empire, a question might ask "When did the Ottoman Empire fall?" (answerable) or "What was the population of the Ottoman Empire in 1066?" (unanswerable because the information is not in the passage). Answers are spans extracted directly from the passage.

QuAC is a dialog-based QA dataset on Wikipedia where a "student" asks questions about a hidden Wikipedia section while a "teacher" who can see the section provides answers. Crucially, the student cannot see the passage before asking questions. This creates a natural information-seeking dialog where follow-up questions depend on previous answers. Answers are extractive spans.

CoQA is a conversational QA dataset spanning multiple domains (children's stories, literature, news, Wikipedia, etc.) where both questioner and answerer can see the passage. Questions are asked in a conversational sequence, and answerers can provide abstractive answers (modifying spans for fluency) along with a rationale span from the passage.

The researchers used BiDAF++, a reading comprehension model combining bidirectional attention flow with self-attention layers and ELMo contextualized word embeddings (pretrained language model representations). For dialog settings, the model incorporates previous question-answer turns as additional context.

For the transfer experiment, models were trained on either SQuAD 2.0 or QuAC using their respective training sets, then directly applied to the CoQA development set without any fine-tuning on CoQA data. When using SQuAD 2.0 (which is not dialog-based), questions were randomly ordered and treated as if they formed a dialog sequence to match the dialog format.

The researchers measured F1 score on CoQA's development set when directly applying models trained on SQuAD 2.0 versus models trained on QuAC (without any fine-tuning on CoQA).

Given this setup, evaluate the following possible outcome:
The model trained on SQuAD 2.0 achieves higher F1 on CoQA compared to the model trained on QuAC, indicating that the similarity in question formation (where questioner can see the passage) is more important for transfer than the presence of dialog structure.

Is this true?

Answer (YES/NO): YES